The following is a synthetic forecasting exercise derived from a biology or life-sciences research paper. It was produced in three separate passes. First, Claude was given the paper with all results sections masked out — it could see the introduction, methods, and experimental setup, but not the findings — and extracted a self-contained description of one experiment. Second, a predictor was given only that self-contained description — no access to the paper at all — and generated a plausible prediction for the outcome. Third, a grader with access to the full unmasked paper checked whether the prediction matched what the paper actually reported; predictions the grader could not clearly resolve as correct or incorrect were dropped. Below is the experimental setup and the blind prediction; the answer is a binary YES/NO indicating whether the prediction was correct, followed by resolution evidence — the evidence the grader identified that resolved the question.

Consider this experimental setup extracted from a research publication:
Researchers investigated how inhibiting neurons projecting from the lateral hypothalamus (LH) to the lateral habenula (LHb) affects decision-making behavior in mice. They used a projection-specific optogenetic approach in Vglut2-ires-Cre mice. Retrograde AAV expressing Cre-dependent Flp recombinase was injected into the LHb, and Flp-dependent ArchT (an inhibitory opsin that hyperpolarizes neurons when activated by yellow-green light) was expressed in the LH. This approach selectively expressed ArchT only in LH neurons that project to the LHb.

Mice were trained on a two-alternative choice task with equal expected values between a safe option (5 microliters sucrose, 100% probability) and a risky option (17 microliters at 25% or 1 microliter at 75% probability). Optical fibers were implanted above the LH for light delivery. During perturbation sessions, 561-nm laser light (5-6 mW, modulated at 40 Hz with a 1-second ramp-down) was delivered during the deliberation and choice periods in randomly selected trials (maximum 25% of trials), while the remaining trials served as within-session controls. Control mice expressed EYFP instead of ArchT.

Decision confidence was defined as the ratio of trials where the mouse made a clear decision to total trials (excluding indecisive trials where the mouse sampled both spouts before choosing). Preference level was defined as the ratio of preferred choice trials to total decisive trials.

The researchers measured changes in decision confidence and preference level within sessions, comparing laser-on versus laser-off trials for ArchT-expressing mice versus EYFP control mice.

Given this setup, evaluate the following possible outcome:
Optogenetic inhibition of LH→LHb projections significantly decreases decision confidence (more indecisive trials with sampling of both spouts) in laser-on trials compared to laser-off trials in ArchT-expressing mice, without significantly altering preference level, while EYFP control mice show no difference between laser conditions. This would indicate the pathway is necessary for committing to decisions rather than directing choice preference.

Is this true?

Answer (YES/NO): NO